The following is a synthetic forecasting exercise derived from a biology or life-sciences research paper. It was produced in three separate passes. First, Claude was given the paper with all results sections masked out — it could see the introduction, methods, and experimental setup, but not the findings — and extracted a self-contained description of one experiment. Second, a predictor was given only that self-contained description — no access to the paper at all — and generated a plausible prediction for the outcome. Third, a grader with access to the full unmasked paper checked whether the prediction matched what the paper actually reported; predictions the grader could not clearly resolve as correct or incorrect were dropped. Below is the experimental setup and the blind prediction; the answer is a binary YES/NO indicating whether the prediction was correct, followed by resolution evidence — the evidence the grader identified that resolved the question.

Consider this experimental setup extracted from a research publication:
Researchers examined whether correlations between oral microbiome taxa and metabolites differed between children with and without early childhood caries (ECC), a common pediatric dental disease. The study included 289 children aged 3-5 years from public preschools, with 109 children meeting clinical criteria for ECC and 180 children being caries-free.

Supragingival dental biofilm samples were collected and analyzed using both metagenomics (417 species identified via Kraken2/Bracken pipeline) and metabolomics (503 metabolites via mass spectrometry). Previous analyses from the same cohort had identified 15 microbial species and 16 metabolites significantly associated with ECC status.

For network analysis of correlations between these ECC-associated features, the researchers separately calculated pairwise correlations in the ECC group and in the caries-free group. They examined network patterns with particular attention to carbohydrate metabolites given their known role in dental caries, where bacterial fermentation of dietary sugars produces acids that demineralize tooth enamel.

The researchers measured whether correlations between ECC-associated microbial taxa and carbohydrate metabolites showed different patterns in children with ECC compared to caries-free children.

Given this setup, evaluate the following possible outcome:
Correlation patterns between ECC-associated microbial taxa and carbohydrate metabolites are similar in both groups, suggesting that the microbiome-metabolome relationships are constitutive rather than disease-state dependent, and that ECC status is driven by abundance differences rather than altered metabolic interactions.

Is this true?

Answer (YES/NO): NO